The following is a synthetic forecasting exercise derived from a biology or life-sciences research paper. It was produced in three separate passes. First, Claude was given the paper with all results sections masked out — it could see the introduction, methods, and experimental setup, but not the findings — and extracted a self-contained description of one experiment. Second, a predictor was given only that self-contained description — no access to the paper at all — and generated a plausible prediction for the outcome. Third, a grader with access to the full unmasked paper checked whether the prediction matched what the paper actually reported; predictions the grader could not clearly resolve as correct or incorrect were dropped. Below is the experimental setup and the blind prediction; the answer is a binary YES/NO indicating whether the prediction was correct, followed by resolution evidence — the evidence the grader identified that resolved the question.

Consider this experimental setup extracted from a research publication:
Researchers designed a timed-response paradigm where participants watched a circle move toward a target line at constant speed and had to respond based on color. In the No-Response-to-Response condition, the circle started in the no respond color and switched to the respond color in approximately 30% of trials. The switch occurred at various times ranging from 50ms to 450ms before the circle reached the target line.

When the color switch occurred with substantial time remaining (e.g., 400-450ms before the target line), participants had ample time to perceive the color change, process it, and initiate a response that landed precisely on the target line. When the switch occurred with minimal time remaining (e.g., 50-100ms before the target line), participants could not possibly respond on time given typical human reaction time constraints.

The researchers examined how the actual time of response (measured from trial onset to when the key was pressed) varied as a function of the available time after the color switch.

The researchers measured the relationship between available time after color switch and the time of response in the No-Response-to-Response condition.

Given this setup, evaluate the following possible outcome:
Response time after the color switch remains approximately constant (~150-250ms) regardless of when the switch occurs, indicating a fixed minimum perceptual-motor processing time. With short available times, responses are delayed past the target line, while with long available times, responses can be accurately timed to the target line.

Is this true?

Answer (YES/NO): NO